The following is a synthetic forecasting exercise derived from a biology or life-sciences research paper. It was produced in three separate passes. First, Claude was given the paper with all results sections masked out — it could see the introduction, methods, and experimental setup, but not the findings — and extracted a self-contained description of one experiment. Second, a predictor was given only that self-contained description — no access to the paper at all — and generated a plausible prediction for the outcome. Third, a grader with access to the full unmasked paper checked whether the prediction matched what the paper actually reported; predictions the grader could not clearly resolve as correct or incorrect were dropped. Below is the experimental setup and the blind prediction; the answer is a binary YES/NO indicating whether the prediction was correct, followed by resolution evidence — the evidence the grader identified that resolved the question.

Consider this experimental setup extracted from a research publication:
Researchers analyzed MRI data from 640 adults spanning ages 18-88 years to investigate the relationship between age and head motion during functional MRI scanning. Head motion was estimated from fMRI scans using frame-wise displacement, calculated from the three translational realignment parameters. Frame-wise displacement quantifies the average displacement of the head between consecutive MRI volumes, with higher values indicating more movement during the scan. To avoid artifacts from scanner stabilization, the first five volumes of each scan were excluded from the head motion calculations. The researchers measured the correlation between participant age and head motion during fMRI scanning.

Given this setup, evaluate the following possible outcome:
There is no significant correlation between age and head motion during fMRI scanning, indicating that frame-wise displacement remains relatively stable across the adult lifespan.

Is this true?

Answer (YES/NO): NO